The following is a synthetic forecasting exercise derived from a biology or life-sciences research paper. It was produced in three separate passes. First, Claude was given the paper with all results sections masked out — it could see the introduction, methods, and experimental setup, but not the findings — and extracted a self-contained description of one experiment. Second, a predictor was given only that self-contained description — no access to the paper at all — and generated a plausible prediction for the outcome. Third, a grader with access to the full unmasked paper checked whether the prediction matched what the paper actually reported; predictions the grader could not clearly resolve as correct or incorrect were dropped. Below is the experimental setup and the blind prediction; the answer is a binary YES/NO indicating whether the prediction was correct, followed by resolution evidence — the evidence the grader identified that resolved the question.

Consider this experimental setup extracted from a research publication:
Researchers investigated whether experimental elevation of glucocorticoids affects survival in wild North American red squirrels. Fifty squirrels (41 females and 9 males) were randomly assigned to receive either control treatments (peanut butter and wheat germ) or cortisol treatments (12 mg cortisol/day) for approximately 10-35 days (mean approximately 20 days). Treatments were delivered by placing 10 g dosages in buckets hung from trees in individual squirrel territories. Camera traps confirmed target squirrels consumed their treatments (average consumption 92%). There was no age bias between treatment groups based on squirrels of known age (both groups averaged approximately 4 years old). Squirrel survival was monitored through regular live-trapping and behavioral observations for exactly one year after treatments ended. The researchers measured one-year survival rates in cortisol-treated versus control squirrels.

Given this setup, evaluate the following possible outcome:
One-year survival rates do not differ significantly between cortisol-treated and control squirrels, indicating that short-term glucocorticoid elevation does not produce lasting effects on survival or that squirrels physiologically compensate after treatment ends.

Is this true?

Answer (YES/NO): YES